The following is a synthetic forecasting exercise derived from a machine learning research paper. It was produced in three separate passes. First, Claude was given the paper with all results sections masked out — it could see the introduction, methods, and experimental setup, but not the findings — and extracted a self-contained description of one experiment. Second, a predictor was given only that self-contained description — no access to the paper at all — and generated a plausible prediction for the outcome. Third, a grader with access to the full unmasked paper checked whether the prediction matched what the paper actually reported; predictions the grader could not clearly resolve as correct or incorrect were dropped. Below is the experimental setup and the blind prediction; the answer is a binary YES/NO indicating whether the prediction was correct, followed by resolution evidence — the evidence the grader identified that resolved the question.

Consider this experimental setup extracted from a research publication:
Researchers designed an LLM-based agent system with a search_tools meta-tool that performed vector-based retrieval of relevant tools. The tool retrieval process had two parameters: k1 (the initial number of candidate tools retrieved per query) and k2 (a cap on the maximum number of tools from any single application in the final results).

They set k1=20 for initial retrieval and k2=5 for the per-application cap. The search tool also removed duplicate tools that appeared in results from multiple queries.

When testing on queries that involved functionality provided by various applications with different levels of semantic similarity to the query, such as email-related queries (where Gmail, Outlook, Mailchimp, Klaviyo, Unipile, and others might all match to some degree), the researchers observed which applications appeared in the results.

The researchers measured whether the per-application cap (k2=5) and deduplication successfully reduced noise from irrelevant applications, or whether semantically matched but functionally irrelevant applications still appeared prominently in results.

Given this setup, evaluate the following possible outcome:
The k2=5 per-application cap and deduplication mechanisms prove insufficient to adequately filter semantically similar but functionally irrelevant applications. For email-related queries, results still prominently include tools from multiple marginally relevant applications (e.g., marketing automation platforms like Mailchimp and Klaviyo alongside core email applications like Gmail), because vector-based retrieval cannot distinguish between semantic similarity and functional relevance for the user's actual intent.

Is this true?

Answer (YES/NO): YES